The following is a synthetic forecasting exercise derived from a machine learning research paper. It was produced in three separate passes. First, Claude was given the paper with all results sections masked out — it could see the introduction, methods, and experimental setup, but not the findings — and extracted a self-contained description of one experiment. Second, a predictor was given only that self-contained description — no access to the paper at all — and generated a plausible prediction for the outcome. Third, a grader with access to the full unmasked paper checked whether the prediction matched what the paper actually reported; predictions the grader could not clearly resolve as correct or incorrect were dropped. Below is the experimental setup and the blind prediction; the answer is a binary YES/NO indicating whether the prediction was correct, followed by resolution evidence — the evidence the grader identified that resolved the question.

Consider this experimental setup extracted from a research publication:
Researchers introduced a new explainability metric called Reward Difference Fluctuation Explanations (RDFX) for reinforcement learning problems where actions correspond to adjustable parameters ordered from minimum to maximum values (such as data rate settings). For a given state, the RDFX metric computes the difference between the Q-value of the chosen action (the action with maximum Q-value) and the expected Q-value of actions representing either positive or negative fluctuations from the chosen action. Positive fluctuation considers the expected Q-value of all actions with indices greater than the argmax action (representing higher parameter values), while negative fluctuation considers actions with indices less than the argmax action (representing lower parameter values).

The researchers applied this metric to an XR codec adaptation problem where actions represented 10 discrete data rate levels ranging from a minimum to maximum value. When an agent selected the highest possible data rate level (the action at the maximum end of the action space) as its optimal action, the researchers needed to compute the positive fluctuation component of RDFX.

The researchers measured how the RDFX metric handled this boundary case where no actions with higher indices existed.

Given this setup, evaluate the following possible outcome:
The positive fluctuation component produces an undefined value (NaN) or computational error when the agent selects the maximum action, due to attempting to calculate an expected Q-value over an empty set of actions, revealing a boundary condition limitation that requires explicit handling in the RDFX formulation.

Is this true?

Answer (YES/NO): NO